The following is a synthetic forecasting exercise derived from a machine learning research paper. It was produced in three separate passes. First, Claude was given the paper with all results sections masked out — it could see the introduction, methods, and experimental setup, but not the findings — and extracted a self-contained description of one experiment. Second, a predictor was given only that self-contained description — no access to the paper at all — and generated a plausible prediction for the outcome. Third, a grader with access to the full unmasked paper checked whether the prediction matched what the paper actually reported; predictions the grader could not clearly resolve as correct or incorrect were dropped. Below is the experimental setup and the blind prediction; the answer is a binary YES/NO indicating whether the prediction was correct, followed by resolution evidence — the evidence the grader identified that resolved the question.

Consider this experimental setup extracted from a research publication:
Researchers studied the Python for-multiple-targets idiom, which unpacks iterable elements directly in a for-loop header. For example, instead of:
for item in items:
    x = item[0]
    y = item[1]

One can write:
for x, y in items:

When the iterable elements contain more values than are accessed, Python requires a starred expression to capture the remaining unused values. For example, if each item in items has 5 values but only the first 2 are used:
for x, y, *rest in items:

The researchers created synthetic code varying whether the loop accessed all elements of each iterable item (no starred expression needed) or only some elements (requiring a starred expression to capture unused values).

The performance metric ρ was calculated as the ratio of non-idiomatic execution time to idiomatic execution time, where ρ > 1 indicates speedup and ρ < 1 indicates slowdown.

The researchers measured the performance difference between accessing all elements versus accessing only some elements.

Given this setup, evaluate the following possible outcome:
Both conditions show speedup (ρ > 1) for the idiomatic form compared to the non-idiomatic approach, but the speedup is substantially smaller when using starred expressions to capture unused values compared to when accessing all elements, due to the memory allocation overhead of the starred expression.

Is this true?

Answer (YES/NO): NO